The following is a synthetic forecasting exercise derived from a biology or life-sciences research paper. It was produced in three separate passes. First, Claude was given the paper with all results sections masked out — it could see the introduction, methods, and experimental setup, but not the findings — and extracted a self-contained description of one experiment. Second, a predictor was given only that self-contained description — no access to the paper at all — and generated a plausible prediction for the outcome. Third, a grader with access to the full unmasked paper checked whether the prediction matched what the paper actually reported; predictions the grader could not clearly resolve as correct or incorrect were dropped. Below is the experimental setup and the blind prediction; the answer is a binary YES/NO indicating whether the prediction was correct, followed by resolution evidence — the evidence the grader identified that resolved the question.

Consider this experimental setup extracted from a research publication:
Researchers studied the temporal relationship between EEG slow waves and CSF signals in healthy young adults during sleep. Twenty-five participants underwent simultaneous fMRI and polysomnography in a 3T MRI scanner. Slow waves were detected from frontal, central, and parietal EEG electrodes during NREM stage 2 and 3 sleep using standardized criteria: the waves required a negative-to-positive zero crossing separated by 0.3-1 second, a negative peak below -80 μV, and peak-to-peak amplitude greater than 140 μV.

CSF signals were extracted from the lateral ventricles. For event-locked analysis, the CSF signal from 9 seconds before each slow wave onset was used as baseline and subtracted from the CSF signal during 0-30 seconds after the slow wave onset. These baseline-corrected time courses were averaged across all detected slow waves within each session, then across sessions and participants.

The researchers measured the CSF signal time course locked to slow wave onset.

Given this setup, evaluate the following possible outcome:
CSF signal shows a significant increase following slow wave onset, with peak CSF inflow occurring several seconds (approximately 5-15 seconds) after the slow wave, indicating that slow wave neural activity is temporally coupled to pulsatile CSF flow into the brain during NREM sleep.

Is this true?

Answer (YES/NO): YES